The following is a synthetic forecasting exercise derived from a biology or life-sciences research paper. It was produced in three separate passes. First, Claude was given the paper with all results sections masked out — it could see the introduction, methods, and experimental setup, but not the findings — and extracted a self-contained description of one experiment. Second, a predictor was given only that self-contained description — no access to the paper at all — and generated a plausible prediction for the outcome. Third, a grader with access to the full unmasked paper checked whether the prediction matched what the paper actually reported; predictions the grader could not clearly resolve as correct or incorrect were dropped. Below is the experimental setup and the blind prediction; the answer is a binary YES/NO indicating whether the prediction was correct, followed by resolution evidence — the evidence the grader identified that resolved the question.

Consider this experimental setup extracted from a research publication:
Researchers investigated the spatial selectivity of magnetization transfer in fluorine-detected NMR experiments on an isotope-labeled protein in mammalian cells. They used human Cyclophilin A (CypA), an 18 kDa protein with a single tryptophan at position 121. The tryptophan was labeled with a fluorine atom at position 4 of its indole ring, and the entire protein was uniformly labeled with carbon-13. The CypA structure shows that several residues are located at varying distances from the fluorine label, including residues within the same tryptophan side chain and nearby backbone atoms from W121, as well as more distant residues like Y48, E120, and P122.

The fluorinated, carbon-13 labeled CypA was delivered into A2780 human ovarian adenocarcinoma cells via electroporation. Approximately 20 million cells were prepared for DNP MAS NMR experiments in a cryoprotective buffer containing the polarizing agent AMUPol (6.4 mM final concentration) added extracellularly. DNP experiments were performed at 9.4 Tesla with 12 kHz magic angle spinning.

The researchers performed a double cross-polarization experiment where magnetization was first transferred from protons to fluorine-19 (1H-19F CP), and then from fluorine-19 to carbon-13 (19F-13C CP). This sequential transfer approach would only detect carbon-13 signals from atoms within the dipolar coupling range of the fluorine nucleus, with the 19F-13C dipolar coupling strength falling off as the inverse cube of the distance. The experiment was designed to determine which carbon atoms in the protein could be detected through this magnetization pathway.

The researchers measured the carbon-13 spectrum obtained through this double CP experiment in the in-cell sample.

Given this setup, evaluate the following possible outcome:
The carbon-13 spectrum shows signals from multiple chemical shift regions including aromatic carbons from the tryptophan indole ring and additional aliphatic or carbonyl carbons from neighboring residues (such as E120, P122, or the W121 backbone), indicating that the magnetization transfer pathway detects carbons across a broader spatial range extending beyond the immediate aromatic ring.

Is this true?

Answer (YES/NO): NO